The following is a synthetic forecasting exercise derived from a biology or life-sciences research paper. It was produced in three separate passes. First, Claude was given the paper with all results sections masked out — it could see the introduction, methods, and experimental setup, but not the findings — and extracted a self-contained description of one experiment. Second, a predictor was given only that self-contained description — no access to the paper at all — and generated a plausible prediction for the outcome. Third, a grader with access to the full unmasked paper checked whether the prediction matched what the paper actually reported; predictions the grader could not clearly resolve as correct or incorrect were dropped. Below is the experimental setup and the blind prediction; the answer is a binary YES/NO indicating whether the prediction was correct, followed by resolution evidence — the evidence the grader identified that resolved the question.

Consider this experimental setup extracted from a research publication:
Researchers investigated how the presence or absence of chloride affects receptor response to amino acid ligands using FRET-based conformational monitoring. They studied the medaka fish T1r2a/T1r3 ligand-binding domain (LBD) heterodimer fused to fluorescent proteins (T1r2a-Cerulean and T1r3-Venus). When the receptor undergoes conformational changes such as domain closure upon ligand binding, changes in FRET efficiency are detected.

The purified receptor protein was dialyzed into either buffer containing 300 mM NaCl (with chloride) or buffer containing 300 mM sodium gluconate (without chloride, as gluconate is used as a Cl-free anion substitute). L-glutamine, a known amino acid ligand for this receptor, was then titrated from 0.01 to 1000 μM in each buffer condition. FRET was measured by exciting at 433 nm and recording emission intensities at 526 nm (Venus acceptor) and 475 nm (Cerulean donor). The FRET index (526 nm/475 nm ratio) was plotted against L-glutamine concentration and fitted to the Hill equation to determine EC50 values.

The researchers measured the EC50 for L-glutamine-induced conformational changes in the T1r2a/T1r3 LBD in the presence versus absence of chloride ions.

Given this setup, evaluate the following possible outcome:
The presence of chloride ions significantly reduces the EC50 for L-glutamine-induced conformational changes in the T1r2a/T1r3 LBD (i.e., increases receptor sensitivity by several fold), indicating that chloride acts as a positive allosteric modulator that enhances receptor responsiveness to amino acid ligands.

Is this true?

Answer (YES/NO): NO